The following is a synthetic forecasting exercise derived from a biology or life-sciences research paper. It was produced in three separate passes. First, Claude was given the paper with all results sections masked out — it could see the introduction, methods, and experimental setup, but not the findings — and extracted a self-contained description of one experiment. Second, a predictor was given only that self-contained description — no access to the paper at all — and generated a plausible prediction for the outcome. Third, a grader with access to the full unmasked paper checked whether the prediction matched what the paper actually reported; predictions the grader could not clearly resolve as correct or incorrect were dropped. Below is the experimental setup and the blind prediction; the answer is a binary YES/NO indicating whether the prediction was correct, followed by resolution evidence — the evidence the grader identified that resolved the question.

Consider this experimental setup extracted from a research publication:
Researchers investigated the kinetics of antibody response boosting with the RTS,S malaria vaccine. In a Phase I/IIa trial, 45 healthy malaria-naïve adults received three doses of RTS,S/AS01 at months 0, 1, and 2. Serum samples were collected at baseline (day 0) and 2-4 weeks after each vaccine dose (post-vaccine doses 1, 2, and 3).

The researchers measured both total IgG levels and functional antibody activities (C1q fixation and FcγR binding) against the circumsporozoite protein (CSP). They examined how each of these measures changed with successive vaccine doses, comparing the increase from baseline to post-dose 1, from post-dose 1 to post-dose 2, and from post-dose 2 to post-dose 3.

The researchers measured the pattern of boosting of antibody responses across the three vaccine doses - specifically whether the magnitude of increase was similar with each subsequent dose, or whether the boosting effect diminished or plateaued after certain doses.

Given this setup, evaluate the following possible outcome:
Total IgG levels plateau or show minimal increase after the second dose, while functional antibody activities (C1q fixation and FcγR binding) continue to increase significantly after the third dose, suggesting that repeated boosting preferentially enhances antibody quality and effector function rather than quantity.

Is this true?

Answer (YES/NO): NO